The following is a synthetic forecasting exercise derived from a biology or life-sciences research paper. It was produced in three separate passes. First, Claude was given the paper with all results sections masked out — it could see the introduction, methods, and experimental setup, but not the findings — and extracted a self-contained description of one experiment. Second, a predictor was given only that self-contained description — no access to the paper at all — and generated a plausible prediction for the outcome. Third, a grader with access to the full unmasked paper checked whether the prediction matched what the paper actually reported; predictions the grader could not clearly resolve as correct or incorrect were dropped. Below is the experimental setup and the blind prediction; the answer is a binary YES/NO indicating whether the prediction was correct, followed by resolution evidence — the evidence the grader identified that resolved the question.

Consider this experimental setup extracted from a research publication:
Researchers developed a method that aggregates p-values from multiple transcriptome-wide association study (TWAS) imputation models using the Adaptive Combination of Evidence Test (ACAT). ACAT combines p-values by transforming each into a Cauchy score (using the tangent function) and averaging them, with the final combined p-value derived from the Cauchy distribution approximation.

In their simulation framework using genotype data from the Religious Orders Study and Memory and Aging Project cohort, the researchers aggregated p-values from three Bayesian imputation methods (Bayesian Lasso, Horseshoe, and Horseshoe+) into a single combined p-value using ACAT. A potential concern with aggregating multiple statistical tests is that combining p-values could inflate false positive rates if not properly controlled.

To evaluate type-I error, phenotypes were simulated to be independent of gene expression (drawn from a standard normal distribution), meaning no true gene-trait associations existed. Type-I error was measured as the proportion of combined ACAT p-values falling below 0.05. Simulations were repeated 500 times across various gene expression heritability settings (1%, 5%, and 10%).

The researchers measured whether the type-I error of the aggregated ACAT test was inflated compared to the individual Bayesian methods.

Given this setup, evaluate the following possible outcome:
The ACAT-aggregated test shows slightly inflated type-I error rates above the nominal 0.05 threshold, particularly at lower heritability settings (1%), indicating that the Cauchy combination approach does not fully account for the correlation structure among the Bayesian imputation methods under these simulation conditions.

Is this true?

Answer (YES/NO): NO